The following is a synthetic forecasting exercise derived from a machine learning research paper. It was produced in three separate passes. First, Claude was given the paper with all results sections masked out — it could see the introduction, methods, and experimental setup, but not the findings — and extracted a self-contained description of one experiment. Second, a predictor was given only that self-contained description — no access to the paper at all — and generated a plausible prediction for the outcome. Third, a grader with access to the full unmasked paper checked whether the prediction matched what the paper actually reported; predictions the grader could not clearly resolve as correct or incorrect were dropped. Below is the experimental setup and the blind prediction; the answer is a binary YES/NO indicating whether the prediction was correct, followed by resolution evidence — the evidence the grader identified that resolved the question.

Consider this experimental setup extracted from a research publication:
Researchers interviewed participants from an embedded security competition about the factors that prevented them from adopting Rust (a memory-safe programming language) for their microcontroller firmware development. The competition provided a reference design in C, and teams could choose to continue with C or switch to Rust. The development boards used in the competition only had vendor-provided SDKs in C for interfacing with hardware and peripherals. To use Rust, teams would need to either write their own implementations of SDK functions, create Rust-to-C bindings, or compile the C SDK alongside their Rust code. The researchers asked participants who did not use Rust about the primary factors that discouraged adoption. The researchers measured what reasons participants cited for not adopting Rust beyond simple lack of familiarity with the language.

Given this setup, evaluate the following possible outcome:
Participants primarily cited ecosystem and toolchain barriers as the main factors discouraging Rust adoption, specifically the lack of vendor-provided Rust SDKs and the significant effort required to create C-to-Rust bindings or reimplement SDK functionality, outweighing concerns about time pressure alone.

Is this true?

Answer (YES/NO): YES